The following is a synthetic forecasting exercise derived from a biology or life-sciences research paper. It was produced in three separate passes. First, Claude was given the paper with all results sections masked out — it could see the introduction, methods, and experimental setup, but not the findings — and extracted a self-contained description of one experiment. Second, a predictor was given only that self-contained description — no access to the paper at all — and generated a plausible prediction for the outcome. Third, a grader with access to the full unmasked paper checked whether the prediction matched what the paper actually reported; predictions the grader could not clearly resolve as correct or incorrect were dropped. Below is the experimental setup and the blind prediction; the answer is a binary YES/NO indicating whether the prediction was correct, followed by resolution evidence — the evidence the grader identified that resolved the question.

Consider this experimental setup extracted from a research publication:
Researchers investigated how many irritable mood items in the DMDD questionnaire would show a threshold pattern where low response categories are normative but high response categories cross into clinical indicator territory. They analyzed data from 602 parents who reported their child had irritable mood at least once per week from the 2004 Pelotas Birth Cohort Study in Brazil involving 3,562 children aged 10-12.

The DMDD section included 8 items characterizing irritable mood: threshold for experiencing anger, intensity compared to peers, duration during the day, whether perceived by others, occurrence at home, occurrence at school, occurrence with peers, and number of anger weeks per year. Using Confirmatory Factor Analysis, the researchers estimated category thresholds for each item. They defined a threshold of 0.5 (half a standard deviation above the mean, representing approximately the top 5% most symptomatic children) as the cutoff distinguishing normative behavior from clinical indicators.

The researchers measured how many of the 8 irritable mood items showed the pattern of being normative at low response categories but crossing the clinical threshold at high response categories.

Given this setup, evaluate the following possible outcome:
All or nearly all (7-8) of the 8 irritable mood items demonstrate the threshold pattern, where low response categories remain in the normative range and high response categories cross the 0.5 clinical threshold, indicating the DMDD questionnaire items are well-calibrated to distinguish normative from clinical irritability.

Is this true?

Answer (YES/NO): YES